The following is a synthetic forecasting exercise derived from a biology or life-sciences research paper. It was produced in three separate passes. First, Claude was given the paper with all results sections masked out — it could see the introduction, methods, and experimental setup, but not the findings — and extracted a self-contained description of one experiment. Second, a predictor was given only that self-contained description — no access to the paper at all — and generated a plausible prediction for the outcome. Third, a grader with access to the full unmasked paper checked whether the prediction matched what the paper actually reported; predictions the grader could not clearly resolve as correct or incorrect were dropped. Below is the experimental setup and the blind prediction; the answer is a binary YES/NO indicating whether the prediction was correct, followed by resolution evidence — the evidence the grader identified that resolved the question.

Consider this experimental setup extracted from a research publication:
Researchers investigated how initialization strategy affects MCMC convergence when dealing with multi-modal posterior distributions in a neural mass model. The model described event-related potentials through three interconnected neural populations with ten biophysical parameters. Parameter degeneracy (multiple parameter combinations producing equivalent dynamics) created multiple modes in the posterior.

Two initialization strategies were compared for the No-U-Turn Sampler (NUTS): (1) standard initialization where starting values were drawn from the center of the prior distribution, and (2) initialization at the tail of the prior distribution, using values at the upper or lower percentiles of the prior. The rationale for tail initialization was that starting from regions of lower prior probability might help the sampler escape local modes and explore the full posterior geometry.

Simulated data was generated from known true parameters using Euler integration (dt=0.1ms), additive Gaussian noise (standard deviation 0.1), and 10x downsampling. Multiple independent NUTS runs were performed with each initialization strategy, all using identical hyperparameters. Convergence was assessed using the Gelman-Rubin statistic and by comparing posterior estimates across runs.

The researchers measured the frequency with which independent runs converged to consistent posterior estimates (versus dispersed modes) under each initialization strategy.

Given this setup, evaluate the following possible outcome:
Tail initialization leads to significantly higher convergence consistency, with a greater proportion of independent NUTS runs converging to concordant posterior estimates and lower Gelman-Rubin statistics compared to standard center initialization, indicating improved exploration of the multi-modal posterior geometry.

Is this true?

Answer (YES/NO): YES